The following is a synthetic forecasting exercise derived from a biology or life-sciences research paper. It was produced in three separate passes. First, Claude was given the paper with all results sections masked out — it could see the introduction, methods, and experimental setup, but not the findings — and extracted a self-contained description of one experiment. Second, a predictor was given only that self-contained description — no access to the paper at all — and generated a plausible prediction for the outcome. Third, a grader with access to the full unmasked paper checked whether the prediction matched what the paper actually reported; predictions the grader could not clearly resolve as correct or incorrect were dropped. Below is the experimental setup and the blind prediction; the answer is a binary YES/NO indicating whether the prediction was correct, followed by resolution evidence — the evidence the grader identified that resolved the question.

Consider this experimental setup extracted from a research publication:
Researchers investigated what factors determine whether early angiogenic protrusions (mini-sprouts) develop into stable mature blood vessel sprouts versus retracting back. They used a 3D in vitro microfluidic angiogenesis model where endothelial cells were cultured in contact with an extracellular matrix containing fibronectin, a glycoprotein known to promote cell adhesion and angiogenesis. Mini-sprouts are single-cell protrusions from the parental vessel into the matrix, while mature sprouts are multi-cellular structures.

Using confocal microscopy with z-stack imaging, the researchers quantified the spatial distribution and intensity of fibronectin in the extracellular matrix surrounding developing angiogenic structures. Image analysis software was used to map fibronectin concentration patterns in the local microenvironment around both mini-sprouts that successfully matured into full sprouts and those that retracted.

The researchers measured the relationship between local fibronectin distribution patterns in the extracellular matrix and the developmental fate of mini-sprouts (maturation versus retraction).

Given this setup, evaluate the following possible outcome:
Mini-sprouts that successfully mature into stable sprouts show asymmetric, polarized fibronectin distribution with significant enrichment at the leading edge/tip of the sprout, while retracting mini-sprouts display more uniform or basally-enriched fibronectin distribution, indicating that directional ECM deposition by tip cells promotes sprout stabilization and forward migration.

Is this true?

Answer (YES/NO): NO